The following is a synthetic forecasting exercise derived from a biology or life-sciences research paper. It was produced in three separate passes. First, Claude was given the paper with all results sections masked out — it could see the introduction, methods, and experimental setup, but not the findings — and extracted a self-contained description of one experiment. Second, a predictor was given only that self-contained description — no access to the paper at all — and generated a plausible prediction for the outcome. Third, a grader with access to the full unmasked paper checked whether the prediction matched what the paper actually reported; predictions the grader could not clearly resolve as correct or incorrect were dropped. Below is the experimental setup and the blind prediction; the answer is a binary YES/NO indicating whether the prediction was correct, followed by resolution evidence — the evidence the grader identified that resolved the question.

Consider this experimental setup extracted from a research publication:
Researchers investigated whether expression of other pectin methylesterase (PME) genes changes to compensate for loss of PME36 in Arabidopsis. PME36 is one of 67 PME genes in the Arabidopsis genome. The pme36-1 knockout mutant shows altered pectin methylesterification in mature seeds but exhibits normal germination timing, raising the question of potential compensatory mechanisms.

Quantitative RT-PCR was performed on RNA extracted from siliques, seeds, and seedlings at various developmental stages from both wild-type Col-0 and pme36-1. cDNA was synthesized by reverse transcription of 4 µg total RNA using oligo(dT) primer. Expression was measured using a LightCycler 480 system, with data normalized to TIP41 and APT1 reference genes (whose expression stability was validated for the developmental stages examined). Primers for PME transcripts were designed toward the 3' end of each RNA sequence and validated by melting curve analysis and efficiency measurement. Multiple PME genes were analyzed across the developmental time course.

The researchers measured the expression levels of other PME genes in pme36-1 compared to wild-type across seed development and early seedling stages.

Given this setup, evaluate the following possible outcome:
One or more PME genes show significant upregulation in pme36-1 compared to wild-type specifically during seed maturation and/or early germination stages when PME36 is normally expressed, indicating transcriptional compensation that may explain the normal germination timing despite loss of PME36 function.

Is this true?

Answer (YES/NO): NO